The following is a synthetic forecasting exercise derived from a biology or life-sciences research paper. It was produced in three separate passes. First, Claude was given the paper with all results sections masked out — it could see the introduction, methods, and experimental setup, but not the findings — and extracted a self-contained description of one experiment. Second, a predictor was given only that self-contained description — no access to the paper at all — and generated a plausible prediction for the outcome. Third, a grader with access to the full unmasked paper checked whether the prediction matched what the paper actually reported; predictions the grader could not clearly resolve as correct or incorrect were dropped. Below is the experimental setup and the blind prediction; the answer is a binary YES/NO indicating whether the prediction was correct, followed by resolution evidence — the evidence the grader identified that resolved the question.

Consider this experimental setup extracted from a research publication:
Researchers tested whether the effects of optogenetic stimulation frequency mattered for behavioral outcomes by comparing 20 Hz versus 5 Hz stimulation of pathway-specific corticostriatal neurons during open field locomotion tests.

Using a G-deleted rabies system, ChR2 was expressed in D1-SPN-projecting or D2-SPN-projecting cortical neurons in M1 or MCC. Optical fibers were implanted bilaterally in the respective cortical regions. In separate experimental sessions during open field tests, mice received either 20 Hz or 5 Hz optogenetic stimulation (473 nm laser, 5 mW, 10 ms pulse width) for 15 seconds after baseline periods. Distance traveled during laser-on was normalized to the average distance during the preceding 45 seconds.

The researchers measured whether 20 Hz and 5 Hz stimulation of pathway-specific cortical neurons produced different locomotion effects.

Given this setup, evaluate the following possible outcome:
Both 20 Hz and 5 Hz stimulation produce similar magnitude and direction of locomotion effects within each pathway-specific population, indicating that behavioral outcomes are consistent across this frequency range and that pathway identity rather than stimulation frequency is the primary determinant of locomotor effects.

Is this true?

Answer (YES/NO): NO